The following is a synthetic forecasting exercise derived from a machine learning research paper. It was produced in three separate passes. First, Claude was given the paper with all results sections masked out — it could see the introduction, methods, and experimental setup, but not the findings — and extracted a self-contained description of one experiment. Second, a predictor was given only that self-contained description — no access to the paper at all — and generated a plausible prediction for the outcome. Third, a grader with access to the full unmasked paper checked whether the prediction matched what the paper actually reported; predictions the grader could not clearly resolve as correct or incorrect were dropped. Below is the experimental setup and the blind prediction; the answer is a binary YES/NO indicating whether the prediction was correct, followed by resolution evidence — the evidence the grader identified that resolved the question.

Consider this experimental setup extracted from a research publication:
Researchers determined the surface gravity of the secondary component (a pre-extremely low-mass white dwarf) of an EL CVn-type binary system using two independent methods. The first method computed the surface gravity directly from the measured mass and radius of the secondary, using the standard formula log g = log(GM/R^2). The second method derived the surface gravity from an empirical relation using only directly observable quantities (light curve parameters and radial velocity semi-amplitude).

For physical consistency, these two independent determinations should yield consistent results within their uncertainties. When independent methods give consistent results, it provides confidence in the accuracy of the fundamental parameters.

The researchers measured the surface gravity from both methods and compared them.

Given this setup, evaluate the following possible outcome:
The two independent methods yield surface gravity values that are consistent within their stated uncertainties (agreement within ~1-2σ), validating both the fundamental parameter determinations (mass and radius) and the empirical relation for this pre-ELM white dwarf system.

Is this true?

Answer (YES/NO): YES